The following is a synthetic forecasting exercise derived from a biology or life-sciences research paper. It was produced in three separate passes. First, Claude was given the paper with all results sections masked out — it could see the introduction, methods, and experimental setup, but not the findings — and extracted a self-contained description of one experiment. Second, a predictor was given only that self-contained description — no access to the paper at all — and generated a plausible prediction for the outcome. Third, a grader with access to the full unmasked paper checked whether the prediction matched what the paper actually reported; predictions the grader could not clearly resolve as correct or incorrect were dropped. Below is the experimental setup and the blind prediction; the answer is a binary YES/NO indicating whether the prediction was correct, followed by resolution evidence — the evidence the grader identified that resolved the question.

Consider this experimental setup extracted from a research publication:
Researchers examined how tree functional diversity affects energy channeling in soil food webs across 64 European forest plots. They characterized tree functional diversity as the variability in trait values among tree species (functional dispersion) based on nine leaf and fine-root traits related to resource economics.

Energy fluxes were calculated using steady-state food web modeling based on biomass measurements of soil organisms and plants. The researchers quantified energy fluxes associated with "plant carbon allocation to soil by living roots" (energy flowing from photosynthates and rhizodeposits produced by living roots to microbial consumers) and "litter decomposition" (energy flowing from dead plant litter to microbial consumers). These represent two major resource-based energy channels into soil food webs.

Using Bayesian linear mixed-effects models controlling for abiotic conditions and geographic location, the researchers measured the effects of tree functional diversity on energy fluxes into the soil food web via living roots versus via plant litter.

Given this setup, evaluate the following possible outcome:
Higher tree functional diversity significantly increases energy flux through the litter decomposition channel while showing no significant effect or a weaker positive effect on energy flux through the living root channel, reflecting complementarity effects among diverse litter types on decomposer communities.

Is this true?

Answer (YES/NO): NO